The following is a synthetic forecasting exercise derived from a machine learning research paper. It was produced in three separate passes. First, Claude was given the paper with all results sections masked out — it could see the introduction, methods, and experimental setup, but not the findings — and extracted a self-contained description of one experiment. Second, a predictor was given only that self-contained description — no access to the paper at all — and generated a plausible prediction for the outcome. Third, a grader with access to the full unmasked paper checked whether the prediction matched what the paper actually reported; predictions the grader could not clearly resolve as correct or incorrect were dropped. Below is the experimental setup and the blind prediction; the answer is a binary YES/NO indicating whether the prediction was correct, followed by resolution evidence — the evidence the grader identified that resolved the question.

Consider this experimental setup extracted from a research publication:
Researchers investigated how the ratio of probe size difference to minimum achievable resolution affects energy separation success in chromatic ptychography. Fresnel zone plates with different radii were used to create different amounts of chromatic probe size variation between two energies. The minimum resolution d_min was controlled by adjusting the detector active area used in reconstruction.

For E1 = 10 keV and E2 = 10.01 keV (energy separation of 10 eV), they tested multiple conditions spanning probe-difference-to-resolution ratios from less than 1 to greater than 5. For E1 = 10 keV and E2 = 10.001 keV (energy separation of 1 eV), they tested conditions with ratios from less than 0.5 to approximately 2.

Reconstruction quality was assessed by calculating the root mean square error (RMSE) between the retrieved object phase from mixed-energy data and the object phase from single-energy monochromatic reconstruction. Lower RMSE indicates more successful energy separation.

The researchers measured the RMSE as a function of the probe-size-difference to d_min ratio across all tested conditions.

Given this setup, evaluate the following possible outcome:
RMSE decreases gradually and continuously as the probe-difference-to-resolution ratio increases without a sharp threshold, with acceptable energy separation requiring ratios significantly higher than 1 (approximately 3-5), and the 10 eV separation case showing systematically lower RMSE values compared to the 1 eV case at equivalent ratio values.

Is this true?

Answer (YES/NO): NO